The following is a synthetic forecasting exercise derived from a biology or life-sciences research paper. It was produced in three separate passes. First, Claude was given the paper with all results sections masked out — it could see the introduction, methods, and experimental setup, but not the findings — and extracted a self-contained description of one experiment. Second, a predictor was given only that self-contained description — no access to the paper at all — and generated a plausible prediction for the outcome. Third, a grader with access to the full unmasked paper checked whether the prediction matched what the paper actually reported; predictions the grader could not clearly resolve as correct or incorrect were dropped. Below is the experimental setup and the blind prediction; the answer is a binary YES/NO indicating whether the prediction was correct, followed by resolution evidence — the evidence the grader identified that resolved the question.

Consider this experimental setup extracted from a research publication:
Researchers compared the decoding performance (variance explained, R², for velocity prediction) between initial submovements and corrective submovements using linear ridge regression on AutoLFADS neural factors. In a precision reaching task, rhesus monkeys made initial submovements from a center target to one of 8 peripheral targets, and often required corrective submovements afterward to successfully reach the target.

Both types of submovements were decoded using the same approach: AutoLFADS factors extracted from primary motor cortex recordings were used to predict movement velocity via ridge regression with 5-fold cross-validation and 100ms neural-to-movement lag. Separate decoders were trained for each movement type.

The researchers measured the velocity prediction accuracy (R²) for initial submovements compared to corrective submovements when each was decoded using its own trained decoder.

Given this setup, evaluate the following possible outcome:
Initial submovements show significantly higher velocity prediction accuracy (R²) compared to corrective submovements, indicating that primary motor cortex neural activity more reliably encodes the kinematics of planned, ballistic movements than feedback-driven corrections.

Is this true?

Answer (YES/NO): YES